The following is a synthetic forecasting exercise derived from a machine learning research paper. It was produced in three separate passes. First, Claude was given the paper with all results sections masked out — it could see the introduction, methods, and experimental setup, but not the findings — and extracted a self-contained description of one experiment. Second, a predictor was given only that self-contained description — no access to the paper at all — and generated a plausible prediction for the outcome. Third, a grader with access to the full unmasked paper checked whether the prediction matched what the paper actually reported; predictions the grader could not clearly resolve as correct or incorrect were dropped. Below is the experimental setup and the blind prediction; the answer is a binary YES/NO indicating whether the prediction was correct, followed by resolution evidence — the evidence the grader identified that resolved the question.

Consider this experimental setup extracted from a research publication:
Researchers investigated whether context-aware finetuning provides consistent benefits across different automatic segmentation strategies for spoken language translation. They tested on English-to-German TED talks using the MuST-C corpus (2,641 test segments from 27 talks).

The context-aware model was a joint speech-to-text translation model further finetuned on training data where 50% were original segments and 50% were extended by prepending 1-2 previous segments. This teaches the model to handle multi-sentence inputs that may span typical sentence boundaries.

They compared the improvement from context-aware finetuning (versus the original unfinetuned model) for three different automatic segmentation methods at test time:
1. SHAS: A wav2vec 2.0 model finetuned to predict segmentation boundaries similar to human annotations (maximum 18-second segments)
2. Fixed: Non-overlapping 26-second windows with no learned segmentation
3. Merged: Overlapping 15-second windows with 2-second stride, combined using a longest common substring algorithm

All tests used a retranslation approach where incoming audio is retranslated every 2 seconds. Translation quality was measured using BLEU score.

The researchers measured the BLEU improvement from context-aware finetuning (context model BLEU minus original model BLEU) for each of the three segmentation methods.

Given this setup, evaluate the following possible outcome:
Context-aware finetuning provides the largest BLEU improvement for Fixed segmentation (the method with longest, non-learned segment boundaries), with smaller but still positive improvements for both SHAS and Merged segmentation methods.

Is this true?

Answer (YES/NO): YES